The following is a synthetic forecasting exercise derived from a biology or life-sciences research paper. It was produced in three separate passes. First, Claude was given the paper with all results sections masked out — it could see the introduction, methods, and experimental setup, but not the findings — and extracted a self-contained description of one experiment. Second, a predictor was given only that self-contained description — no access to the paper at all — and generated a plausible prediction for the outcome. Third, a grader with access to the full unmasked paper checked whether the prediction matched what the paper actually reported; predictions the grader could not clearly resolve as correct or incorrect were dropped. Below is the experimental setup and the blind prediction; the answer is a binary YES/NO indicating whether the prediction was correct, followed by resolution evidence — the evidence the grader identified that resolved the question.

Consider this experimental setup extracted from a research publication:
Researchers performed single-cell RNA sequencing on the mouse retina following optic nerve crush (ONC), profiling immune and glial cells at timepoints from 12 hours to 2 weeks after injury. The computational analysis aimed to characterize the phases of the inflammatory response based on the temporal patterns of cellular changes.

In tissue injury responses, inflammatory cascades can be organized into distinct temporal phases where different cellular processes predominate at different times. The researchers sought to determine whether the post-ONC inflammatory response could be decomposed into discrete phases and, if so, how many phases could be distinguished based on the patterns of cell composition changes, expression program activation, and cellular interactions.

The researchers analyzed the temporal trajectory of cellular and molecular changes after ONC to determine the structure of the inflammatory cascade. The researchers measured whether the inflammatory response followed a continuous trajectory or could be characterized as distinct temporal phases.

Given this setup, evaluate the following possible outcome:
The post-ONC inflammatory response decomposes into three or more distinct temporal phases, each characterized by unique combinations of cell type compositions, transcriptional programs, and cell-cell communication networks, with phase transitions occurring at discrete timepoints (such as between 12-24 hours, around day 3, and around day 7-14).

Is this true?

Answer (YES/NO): YES